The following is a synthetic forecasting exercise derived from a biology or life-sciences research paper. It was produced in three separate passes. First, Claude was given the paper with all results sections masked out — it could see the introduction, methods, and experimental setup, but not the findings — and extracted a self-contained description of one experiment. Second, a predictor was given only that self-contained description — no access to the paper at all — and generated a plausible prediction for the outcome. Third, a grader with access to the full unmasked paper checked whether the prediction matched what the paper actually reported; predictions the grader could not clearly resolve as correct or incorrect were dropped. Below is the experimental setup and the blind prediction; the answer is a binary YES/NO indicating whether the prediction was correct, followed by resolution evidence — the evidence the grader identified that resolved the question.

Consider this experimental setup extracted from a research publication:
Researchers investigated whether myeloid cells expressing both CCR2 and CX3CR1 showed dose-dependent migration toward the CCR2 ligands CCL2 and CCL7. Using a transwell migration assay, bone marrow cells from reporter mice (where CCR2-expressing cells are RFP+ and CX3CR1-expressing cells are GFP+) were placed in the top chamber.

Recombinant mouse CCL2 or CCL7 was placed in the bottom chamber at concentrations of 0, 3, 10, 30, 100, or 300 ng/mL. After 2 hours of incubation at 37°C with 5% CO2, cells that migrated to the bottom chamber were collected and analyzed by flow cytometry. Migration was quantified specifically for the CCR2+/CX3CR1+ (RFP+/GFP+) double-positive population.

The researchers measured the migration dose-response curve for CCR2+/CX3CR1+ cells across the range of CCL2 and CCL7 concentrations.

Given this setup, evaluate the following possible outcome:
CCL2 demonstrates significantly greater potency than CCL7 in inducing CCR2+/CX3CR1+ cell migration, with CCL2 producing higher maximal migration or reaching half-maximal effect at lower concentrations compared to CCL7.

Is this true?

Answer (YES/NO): NO